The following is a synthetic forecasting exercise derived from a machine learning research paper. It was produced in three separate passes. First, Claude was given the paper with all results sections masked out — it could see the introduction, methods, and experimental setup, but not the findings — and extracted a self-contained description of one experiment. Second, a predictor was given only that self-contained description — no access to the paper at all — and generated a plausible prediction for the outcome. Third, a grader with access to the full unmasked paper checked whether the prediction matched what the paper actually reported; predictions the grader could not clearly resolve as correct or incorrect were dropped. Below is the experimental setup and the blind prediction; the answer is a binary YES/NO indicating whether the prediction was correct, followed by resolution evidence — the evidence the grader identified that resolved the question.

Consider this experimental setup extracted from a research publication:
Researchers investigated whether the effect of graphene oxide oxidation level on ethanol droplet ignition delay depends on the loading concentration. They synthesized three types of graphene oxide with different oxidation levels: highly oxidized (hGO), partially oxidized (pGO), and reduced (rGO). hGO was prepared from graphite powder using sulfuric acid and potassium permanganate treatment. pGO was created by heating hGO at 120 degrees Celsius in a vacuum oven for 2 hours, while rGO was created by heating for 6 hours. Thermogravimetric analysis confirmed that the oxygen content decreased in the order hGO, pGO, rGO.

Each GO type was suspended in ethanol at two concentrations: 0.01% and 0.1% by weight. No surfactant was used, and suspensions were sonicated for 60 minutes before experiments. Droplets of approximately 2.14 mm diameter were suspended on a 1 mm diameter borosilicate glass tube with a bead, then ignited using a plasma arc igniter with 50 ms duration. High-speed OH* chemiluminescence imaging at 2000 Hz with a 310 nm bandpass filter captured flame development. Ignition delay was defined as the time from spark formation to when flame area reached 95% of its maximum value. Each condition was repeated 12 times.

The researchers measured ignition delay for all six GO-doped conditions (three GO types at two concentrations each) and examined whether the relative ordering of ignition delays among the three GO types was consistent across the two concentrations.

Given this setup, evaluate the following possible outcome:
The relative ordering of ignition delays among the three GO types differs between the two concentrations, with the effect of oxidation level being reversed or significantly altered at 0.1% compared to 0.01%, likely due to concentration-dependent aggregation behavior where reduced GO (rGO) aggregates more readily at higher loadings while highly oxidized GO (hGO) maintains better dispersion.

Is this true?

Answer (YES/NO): YES